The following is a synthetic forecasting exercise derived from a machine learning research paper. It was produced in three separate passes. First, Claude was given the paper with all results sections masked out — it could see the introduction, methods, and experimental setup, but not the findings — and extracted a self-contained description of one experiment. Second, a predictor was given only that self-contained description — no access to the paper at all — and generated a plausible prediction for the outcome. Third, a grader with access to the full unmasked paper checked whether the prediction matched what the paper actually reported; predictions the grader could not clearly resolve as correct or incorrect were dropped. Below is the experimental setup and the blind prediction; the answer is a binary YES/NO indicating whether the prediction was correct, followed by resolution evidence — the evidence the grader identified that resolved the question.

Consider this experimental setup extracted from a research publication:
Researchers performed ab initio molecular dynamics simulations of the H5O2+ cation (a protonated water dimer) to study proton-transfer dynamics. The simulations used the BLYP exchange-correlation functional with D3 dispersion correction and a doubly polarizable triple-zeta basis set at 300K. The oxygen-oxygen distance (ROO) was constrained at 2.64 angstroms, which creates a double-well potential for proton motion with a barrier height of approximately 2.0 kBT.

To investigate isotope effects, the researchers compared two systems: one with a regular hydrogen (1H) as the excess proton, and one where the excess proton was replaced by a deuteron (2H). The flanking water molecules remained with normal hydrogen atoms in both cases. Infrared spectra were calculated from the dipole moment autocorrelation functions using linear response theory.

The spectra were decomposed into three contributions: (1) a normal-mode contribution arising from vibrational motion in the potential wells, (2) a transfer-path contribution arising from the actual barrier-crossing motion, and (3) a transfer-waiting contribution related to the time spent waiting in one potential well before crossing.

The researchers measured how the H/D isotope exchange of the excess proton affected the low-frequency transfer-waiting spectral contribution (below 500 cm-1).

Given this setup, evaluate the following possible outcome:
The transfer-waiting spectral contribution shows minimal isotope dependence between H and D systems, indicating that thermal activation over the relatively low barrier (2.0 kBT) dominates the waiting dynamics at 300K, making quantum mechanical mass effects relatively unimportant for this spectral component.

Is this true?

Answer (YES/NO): YES